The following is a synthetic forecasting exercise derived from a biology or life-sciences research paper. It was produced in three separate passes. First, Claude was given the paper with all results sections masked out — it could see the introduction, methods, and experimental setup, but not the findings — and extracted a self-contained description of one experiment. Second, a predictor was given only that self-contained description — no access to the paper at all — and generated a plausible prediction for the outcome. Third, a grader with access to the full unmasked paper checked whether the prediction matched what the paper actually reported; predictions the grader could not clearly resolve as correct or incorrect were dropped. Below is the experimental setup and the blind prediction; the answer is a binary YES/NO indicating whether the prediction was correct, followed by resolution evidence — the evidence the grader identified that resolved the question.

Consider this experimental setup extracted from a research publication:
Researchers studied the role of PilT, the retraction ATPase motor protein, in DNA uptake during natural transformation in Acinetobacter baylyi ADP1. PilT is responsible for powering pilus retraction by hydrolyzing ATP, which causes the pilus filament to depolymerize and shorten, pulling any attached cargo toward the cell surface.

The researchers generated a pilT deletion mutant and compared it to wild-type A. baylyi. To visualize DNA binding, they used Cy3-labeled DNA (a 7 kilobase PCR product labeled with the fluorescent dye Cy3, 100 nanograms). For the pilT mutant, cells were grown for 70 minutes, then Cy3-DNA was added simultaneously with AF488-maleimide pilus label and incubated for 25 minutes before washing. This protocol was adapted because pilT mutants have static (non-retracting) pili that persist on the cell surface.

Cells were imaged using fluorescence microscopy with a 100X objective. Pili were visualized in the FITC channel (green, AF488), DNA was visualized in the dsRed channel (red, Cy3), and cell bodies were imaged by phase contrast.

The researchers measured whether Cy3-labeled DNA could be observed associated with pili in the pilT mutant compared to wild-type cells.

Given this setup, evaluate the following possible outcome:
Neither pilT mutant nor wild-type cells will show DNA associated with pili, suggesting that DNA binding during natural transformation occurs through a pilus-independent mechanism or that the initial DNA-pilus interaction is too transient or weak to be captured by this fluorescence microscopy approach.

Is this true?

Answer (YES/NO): NO